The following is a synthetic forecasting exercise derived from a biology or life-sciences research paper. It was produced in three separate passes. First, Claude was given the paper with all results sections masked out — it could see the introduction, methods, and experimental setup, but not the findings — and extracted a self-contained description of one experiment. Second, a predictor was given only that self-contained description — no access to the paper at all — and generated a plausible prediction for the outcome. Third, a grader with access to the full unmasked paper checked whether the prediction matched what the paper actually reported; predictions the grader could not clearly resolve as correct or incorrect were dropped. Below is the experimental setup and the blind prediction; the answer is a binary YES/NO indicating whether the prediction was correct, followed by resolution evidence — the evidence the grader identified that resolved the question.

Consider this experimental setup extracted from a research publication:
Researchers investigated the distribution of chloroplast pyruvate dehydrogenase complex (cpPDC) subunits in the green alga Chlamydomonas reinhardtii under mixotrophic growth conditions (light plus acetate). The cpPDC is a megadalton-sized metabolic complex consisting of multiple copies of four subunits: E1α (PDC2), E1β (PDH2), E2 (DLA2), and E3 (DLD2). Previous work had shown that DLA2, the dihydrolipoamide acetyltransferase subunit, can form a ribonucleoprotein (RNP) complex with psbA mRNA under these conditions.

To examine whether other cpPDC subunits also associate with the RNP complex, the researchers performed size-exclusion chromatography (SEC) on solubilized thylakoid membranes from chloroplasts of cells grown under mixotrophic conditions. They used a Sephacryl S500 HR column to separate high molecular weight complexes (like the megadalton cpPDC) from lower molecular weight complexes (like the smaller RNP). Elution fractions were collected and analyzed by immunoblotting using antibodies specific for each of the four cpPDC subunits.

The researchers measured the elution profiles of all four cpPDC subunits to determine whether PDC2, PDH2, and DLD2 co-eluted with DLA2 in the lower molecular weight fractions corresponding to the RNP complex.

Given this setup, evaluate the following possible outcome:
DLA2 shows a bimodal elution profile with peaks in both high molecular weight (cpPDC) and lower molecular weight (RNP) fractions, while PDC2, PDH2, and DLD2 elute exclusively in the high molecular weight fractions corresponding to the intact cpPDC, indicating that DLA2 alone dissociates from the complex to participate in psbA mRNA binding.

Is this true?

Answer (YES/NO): NO